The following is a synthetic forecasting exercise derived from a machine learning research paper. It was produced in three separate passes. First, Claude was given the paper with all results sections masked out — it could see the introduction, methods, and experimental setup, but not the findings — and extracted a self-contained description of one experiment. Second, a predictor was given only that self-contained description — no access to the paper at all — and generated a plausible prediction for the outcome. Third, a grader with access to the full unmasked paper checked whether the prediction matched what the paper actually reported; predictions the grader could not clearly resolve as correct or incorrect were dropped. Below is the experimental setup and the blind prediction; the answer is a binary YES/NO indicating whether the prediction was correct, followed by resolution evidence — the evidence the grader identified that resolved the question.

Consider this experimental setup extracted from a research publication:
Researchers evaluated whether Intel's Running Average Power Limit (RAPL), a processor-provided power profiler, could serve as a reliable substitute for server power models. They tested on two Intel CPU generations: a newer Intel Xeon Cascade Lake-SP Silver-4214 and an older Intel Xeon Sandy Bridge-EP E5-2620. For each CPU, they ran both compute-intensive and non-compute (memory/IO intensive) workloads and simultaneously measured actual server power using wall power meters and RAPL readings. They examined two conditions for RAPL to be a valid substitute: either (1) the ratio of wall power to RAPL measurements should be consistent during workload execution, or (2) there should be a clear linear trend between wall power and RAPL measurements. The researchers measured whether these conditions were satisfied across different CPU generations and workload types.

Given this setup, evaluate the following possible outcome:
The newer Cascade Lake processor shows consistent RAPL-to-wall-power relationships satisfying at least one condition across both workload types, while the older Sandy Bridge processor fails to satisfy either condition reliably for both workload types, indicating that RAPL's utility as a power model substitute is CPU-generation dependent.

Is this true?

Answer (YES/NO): NO